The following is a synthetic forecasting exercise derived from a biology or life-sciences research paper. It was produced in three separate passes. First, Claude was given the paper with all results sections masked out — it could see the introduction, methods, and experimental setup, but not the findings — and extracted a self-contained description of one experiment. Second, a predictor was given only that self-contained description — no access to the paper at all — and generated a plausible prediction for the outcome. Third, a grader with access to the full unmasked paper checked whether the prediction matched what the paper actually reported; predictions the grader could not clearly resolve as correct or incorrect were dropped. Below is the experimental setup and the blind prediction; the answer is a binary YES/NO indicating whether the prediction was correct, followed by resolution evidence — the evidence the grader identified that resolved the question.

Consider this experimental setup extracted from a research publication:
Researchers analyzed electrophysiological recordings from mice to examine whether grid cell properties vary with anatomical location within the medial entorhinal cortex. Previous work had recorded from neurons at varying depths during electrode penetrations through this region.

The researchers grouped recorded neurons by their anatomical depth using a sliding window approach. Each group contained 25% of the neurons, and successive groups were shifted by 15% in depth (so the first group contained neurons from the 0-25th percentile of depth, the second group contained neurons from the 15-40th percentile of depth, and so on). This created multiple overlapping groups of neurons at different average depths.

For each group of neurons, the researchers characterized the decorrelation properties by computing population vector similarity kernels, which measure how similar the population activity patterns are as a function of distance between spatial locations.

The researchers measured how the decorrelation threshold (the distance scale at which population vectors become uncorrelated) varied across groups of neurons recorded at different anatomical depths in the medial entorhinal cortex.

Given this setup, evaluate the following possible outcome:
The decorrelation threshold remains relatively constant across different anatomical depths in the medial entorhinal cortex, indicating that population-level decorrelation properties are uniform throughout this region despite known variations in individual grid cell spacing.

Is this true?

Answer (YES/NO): NO